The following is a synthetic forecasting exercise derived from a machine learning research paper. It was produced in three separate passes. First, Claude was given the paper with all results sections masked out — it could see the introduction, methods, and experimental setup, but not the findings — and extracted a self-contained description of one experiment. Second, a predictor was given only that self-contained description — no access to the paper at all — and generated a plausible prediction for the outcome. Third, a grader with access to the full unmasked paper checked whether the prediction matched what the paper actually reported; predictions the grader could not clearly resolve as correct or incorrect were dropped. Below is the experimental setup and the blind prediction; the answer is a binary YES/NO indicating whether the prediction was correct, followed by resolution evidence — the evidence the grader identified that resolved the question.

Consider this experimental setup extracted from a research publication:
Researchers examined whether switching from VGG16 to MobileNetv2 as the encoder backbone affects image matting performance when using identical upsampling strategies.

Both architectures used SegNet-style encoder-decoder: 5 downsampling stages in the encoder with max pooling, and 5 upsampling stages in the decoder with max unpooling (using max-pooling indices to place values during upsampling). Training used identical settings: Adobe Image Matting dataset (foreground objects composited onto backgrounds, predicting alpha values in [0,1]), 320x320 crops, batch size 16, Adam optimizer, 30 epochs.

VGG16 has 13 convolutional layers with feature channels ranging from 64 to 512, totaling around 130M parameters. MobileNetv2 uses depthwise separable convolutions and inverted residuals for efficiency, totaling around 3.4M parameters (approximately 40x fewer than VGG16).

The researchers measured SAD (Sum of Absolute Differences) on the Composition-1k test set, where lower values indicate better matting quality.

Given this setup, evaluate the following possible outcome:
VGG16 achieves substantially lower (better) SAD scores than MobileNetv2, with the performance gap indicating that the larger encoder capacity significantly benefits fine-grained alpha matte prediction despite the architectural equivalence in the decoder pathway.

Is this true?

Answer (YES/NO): YES